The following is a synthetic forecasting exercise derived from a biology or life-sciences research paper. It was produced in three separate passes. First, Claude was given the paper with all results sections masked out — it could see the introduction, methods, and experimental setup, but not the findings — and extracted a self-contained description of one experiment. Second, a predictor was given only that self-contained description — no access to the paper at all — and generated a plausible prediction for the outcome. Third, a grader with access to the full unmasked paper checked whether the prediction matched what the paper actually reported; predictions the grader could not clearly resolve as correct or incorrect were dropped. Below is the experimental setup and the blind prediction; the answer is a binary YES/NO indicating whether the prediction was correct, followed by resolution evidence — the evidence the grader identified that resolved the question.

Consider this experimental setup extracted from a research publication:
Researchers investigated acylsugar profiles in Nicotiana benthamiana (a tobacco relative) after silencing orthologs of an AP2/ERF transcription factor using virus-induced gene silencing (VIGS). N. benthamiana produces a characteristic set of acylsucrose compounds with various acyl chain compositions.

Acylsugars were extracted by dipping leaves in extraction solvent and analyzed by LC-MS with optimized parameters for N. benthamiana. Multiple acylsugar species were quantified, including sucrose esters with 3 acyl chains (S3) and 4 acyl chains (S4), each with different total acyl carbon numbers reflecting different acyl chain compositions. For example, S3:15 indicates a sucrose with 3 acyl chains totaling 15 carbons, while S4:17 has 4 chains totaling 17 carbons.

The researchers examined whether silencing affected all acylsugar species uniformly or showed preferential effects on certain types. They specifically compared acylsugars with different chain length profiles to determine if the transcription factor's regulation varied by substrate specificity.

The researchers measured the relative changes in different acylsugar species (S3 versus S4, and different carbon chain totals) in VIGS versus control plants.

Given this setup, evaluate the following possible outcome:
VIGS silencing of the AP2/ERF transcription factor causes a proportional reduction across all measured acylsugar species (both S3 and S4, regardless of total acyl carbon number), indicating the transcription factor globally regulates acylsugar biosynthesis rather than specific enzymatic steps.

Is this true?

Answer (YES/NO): NO